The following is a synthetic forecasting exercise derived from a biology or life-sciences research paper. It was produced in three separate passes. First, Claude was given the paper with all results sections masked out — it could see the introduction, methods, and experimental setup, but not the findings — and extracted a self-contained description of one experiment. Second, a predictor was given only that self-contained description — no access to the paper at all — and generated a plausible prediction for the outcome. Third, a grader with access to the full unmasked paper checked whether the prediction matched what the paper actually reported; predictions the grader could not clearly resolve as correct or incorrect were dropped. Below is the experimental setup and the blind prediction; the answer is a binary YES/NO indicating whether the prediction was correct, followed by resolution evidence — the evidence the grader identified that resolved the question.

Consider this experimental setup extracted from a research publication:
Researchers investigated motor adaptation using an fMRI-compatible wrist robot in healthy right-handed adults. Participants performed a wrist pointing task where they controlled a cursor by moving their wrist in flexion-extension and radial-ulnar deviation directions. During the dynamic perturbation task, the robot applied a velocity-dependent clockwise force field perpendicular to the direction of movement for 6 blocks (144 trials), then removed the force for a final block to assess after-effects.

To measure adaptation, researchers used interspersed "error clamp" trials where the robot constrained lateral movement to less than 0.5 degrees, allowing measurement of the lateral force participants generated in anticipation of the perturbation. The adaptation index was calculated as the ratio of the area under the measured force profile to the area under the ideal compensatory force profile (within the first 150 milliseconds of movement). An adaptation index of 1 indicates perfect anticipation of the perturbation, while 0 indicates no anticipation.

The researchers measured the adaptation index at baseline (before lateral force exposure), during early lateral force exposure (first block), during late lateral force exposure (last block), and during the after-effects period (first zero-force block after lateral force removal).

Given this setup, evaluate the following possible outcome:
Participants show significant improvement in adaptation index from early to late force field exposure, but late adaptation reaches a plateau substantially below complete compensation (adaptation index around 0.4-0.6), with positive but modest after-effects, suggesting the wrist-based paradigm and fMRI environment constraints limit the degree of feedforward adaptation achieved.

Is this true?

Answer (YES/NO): NO